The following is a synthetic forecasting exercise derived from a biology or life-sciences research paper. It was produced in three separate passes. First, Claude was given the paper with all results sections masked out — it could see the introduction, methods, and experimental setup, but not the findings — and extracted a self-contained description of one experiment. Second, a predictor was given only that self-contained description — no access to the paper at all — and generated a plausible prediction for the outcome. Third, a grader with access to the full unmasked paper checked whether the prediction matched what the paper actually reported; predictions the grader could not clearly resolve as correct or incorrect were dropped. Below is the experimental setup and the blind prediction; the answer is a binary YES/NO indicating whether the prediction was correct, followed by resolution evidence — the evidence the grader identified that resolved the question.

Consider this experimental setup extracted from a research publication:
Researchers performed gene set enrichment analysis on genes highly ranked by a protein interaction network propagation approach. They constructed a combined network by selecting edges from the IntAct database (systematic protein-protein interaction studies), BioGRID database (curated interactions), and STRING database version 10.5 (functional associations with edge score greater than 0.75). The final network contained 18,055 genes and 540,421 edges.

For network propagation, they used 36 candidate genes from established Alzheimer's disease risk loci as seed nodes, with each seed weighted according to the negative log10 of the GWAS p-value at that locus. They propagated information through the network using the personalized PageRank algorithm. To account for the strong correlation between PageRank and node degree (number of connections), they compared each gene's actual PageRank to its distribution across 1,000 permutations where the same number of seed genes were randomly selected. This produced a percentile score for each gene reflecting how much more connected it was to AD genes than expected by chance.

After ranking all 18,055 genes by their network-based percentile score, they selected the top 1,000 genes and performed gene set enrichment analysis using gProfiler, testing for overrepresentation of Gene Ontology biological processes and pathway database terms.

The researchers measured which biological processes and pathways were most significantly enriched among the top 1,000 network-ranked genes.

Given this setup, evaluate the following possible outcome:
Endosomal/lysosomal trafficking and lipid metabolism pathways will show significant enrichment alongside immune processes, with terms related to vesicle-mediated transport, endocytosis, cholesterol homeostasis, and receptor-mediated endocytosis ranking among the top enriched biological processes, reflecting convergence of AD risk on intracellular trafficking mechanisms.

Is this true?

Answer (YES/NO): NO